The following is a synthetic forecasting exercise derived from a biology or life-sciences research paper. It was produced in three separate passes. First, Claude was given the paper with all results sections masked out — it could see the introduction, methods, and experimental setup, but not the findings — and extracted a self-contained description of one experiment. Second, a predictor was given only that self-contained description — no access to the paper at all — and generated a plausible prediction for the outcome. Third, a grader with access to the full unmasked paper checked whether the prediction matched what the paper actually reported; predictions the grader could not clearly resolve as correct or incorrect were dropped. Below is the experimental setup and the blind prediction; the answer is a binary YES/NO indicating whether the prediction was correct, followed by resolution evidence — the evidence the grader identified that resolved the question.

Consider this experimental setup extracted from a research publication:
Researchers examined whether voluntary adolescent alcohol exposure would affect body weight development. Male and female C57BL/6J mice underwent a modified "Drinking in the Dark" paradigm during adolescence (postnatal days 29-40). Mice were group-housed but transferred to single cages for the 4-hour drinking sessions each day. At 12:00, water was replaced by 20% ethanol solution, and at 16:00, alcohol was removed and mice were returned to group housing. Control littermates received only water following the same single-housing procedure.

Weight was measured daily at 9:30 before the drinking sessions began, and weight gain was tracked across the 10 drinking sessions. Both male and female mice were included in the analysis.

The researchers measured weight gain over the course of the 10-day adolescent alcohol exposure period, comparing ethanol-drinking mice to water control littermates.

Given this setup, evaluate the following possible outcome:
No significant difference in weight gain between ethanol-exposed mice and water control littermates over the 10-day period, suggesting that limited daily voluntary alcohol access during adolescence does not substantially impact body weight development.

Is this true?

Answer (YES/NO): YES